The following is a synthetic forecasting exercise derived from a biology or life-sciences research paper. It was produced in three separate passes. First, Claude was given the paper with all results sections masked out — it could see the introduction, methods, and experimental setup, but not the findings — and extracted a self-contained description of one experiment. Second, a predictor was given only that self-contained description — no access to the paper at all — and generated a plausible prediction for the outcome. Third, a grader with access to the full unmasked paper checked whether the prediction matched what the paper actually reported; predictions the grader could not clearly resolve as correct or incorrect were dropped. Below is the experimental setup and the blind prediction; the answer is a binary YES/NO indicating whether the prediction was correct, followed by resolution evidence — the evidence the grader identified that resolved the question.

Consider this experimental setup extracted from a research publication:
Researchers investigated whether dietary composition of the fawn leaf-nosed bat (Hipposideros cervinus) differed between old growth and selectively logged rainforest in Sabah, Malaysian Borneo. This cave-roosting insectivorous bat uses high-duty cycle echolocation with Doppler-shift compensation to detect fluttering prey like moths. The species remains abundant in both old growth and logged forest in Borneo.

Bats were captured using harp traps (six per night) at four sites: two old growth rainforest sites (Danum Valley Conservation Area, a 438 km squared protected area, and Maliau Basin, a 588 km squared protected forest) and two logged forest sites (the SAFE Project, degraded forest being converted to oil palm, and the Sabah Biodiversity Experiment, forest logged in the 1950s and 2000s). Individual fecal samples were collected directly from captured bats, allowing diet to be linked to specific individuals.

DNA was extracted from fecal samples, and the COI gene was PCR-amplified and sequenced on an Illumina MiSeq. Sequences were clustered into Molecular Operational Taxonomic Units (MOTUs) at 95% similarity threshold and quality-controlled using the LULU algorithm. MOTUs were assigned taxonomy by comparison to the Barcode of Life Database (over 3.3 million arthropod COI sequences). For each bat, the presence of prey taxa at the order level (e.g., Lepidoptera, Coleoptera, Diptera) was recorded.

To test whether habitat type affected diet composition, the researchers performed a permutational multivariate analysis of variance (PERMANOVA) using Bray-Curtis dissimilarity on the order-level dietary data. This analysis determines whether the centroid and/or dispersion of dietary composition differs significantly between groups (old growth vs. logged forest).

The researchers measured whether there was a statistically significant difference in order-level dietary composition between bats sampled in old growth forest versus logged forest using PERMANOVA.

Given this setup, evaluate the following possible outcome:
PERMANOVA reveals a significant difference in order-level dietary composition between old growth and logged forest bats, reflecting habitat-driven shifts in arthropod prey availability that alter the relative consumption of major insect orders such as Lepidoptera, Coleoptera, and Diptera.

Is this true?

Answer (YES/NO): NO